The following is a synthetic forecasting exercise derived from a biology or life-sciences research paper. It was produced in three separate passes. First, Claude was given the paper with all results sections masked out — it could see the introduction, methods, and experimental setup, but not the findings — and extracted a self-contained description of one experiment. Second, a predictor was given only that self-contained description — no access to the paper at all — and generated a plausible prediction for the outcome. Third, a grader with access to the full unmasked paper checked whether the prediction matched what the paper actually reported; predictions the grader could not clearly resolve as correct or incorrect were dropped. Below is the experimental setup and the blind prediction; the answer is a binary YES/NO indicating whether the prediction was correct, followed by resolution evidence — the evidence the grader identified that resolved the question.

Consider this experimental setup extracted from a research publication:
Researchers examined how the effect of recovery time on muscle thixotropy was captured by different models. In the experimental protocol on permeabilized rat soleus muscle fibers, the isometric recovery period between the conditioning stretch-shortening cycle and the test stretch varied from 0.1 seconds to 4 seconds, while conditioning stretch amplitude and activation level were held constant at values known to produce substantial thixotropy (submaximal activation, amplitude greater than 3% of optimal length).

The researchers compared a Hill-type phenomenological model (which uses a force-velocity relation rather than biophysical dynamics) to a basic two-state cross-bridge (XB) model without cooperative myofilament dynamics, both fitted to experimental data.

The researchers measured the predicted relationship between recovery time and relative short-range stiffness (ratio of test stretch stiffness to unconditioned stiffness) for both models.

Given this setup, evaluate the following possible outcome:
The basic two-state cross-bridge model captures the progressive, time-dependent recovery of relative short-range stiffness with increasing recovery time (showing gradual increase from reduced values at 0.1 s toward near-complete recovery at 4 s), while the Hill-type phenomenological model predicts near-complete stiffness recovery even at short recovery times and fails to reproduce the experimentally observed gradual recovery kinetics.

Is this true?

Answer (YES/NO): NO